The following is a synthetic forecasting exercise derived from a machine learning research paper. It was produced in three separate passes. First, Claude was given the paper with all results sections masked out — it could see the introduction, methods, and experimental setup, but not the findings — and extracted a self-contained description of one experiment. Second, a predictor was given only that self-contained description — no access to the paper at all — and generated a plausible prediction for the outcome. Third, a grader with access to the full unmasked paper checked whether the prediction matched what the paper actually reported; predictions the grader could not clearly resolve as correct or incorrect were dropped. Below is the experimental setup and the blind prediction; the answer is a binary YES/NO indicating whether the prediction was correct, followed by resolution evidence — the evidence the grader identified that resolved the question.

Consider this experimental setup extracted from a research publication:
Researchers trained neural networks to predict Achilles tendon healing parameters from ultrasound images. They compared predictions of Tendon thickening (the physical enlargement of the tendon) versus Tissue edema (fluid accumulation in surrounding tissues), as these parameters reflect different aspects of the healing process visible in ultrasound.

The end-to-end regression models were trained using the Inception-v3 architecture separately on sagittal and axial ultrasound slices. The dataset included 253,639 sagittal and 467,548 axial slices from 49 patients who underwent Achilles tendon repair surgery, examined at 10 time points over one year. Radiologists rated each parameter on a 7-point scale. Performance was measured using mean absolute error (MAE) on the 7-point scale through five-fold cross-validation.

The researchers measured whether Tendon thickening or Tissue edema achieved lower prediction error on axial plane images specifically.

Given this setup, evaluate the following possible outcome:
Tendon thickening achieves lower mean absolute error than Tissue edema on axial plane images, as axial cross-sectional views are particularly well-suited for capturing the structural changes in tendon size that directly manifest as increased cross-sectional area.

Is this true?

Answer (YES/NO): YES